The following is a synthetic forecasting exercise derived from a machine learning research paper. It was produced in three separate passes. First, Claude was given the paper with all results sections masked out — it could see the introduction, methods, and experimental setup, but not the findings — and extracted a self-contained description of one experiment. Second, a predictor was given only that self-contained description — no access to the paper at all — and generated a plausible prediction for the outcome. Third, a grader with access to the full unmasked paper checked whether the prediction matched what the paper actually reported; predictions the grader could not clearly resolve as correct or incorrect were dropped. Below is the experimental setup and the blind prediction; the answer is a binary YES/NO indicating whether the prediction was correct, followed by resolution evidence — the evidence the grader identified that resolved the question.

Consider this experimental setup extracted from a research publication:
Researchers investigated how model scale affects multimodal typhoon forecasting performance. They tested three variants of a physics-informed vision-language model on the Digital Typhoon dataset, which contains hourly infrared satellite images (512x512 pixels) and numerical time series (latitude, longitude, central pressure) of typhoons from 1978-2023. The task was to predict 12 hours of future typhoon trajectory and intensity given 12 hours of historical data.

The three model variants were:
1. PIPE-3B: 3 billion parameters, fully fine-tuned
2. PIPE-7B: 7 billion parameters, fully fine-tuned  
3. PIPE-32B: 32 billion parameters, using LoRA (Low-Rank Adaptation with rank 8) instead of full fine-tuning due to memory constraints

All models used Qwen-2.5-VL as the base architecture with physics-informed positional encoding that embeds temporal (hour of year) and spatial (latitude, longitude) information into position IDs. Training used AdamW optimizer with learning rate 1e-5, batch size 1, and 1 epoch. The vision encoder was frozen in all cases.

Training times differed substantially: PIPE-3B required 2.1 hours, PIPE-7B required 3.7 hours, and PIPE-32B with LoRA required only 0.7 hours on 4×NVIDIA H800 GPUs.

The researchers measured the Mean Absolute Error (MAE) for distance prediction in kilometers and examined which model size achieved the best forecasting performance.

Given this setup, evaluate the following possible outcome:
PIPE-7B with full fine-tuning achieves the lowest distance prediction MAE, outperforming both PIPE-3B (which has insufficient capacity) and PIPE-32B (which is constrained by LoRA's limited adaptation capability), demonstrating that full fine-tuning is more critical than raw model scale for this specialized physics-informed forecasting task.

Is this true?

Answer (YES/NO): NO